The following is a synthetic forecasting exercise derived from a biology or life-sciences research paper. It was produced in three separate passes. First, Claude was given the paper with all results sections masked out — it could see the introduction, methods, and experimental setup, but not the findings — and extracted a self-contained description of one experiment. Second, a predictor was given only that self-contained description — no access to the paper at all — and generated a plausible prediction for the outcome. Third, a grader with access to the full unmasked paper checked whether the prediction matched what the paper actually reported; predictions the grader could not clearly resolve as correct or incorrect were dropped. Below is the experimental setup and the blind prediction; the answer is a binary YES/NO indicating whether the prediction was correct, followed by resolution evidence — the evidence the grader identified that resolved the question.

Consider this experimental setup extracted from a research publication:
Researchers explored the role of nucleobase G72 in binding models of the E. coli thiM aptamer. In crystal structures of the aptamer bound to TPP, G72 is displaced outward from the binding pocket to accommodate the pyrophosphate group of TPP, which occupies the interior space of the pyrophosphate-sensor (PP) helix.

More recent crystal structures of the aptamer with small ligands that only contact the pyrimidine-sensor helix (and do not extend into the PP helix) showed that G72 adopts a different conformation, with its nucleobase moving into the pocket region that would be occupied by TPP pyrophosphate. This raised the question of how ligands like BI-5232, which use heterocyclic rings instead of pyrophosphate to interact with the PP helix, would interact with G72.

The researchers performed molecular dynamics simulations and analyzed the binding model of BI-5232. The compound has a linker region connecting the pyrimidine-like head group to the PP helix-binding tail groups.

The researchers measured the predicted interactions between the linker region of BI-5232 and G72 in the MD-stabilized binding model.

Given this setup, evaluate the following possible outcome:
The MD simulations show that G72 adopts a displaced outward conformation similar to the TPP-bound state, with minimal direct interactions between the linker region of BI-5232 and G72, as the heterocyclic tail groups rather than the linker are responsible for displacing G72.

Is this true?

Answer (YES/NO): NO